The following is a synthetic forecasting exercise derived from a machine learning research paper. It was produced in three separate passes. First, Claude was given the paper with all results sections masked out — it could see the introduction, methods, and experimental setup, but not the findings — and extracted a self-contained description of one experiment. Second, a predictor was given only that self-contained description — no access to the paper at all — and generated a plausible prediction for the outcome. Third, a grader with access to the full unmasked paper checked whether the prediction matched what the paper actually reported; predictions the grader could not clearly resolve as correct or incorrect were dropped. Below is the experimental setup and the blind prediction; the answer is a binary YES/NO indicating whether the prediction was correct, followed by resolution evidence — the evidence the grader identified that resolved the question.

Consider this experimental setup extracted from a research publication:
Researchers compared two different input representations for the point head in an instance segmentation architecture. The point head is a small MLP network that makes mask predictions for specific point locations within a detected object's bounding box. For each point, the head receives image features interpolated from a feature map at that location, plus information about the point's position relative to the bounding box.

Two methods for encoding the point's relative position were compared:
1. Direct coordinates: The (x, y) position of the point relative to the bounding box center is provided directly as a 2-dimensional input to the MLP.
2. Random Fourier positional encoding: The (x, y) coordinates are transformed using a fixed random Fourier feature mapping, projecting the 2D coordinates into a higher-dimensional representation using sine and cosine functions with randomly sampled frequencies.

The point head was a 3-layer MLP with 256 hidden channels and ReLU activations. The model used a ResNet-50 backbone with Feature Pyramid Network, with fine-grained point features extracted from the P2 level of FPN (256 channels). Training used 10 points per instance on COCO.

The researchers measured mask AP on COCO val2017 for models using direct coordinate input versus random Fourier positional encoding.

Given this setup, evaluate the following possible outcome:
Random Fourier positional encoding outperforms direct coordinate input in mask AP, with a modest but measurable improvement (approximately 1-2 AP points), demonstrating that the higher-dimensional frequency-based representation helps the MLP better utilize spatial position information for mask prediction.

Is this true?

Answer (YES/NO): NO